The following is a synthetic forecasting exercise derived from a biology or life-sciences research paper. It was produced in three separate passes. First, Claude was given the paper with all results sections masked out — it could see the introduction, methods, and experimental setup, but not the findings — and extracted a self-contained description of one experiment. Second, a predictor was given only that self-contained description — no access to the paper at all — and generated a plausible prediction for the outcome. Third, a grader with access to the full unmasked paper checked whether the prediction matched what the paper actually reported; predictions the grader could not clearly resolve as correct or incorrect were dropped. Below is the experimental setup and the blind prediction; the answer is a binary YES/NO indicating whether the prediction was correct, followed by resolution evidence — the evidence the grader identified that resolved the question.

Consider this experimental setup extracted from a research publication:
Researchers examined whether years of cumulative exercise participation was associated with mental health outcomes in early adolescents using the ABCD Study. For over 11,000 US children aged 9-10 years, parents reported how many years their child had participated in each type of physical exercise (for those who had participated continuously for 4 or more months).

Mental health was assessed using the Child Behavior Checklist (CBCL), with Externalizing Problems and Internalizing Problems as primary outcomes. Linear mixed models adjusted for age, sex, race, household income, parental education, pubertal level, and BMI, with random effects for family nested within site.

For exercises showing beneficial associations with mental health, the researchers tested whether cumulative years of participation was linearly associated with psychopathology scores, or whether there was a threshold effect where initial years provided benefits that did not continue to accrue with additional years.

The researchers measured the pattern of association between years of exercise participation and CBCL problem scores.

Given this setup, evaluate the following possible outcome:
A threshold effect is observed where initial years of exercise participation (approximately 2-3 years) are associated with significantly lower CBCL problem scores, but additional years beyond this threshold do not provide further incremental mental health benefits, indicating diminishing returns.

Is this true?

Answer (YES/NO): NO